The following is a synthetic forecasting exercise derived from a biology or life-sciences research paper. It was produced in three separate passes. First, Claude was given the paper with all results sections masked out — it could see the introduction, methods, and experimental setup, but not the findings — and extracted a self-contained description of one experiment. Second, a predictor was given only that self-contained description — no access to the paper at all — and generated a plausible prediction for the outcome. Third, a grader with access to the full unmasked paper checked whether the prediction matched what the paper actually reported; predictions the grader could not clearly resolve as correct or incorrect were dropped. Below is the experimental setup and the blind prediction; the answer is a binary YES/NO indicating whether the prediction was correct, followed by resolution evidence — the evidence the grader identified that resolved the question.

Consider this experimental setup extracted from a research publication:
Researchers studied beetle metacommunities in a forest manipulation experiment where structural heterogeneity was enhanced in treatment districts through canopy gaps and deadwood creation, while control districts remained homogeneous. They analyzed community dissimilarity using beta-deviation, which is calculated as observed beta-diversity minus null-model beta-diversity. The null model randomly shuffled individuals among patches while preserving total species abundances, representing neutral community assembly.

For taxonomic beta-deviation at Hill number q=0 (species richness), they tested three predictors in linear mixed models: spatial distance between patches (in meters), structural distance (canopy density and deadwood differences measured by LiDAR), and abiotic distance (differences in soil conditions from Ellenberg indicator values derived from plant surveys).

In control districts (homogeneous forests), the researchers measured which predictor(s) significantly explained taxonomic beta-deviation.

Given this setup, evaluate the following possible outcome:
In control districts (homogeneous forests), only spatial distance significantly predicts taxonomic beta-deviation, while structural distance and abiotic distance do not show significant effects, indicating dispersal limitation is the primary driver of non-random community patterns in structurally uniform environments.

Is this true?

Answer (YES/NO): NO